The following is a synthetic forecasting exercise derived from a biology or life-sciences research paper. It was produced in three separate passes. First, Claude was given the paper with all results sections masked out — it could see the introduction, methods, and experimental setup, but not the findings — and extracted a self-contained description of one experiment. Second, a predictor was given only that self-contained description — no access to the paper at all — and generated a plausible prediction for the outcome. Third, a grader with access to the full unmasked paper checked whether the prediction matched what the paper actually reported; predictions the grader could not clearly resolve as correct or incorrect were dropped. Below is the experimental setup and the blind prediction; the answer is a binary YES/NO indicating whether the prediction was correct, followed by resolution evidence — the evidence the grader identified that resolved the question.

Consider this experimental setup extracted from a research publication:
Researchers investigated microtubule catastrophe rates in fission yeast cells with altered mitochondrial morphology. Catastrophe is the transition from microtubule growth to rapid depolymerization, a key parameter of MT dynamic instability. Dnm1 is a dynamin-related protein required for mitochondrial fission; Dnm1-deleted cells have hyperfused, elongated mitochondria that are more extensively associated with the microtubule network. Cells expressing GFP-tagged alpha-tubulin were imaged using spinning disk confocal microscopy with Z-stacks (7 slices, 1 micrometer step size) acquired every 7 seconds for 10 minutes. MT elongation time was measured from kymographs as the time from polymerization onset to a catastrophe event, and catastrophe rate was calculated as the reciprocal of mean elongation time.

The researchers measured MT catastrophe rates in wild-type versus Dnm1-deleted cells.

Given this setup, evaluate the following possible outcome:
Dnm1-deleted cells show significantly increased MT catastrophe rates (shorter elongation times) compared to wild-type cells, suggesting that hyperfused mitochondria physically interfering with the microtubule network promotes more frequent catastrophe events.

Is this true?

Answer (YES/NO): NO